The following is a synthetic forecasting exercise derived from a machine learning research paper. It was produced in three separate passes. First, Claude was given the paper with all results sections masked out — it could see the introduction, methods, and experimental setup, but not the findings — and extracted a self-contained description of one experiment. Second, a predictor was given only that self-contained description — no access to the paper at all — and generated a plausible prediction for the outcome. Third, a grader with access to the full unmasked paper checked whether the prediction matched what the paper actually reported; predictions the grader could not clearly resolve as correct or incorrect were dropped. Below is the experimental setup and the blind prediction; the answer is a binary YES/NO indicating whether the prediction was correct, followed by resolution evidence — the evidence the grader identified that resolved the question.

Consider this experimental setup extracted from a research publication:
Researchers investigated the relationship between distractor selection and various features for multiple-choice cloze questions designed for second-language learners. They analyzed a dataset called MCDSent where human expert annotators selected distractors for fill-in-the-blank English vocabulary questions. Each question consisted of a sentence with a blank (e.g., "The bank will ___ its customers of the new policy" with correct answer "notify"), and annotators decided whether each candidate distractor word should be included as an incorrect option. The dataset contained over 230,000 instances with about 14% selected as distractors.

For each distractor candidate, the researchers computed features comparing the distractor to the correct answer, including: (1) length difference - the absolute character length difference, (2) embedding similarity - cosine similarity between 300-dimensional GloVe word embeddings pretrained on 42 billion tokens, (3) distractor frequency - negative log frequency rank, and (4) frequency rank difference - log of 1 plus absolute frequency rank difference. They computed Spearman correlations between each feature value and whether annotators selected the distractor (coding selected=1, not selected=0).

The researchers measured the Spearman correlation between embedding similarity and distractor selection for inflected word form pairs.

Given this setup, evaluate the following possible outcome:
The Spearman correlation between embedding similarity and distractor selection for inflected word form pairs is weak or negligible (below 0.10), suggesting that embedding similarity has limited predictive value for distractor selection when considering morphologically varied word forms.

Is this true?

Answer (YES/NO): YES